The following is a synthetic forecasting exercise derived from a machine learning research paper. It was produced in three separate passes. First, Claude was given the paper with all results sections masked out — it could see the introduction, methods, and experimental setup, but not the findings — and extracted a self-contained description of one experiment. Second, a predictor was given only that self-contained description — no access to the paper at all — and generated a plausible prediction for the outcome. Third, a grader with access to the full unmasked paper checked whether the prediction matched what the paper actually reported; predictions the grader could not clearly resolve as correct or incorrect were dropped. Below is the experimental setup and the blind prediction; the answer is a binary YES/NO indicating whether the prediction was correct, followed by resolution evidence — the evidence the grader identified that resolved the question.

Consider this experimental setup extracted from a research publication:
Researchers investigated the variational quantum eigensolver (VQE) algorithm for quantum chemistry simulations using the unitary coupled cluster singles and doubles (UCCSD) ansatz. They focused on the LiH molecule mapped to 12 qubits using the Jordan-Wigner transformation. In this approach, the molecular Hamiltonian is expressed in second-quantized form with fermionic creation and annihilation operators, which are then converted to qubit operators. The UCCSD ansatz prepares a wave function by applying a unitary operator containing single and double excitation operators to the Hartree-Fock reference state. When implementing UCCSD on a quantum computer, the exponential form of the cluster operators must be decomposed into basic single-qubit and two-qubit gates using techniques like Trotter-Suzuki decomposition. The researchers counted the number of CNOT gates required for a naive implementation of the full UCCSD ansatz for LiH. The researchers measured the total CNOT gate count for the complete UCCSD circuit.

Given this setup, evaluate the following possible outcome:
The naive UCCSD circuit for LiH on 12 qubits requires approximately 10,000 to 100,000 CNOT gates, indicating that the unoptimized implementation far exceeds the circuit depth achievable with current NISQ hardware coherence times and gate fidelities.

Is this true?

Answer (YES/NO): NO